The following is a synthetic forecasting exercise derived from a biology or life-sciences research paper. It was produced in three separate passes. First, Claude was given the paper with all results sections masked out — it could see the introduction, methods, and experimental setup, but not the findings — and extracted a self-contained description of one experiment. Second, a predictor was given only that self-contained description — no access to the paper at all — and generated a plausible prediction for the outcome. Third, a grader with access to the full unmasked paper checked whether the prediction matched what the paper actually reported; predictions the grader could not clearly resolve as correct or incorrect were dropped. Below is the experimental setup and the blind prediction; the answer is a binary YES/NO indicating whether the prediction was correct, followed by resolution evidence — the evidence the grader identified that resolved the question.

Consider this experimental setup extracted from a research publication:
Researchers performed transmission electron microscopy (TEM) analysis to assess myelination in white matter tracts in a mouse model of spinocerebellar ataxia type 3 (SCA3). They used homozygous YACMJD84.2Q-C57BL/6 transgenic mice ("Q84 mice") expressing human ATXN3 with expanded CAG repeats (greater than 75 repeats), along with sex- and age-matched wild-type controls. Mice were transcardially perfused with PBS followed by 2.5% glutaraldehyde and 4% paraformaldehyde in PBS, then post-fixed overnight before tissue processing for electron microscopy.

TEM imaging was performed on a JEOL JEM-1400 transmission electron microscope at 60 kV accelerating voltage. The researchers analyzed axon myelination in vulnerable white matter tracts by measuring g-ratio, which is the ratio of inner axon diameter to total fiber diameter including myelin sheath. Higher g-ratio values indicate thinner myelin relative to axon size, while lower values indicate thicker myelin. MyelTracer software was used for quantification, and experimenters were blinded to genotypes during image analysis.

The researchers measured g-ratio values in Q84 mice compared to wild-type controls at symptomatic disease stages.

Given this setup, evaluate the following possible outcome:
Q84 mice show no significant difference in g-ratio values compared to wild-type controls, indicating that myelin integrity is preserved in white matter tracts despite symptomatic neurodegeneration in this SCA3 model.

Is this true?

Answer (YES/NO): NO